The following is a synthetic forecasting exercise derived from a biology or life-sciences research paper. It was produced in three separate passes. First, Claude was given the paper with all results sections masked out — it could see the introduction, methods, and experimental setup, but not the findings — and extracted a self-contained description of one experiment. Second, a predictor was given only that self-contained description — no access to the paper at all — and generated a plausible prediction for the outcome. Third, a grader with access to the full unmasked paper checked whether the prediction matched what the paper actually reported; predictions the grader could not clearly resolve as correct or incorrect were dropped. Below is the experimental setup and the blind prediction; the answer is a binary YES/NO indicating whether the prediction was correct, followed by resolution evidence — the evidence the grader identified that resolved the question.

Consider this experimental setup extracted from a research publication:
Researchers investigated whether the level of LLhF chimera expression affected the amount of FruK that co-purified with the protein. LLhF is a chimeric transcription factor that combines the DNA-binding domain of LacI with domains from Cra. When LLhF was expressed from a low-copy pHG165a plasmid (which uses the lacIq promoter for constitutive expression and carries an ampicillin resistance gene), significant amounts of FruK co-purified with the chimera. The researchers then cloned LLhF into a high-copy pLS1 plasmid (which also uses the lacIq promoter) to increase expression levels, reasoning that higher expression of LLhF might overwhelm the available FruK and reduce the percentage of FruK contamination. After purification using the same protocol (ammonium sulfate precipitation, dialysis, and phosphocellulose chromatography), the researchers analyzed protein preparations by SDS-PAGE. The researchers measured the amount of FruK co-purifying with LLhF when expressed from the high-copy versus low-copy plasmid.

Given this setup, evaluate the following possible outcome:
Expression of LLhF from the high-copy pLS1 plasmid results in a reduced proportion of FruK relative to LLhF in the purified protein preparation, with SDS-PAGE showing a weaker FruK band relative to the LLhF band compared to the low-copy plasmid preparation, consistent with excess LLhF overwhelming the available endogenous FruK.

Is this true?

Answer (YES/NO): YES